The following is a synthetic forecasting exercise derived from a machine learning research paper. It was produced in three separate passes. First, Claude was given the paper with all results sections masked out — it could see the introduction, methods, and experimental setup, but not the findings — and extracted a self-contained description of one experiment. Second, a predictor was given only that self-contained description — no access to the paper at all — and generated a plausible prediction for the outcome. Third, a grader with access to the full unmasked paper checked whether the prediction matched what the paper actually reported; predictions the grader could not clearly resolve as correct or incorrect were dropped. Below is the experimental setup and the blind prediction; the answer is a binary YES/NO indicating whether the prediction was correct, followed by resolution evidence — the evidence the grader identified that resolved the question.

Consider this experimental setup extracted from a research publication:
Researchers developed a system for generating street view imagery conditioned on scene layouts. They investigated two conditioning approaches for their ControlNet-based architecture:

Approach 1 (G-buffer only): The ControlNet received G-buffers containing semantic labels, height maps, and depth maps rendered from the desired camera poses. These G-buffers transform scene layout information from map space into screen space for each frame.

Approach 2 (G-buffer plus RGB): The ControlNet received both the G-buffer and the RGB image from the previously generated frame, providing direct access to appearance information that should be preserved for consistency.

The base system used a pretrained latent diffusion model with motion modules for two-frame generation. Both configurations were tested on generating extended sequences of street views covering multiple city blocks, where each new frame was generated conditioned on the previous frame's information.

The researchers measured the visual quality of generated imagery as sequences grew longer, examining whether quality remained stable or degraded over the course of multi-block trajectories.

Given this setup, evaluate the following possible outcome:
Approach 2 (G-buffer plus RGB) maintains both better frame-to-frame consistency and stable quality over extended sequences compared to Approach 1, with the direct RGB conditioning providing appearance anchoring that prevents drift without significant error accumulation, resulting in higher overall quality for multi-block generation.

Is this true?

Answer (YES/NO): NO